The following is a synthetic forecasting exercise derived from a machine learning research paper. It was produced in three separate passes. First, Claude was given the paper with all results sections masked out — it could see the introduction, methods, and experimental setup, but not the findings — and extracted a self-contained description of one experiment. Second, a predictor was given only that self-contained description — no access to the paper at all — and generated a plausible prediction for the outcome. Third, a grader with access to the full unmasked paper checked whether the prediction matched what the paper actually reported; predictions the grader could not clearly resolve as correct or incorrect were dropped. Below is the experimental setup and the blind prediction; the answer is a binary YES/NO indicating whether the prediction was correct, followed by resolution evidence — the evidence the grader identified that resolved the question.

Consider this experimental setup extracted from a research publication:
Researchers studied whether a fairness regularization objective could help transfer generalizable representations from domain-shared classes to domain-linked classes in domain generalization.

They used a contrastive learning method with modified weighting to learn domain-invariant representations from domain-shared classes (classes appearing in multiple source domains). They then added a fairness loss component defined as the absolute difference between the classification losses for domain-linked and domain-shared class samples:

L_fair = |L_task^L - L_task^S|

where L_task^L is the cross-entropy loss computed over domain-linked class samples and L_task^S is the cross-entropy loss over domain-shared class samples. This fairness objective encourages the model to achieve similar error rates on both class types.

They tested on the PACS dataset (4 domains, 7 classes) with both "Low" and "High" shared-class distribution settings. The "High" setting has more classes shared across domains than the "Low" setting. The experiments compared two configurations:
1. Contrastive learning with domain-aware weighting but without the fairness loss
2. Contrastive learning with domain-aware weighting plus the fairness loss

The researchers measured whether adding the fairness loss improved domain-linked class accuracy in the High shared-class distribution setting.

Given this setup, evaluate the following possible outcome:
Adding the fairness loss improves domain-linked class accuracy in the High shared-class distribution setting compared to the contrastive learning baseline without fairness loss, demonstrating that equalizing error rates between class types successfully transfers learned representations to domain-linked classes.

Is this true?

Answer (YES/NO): NO